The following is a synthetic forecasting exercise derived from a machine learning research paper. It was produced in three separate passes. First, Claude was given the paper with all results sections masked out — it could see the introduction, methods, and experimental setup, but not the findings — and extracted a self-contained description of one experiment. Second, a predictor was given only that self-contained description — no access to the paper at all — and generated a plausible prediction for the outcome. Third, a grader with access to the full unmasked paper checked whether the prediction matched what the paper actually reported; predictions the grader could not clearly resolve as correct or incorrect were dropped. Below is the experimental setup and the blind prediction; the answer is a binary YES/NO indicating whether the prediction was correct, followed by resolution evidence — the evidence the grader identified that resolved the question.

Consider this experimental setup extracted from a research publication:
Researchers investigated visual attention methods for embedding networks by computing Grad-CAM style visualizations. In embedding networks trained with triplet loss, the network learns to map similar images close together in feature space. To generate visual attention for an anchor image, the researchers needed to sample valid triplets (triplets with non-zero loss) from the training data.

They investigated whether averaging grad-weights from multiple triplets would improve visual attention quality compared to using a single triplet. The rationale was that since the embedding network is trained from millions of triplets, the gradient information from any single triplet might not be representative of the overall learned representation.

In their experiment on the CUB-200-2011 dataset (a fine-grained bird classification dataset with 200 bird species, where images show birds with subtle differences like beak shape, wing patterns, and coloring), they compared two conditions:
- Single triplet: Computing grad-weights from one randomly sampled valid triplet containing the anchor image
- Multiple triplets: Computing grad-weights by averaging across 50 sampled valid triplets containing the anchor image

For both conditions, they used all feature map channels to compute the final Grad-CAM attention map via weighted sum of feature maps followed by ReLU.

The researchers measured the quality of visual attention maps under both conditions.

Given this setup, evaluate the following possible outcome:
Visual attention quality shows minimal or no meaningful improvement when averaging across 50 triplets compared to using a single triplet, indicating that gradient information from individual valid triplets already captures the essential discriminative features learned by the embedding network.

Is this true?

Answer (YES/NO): NO